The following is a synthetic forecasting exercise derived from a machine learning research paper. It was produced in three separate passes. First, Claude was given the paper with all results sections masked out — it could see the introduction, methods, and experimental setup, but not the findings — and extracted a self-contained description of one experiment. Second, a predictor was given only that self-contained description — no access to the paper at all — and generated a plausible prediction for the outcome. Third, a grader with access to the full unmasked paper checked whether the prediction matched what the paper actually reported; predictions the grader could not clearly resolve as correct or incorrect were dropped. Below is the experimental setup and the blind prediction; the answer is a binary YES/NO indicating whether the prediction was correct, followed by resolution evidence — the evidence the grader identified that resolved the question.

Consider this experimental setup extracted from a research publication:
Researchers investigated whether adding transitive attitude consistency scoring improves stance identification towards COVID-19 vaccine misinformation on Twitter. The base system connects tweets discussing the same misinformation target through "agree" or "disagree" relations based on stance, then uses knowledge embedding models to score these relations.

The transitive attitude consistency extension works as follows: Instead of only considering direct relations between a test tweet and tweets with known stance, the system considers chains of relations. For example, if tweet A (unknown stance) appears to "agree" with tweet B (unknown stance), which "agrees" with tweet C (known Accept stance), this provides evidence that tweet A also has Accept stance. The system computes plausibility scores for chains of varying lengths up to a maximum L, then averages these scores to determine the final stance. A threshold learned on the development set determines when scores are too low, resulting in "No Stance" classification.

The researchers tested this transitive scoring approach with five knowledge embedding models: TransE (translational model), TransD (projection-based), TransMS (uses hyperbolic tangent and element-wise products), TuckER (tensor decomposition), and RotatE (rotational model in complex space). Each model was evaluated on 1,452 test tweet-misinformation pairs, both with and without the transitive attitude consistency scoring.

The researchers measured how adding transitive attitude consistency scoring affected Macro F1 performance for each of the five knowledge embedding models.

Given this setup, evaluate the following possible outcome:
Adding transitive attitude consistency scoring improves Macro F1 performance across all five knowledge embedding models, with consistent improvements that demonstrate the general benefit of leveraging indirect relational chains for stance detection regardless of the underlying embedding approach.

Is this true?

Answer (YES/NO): NO